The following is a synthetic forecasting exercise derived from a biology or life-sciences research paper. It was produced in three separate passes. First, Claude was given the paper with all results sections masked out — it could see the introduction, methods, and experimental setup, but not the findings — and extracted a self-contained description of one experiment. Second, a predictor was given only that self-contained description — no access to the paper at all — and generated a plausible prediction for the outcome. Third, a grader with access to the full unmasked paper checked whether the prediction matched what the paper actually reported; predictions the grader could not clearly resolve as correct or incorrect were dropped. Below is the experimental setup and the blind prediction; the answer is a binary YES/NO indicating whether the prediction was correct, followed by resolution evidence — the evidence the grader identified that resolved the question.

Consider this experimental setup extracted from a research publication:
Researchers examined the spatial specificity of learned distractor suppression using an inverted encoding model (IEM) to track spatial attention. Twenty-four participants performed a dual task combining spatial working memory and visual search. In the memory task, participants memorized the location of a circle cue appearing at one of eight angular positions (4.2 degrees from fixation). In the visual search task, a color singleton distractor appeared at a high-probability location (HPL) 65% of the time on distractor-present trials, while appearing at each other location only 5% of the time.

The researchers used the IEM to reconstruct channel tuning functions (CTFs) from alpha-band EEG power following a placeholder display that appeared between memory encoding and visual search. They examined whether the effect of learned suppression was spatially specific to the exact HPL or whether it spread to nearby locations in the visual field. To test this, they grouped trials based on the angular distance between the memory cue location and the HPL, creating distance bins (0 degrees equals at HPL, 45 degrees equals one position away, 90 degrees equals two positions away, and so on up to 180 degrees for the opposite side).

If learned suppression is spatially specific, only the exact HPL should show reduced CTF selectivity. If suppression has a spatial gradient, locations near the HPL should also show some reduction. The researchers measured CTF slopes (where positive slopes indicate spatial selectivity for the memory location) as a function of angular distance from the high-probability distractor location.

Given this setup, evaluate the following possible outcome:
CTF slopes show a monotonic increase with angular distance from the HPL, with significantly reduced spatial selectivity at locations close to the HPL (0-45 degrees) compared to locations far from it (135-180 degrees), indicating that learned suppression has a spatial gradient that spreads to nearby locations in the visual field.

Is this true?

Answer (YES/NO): NO